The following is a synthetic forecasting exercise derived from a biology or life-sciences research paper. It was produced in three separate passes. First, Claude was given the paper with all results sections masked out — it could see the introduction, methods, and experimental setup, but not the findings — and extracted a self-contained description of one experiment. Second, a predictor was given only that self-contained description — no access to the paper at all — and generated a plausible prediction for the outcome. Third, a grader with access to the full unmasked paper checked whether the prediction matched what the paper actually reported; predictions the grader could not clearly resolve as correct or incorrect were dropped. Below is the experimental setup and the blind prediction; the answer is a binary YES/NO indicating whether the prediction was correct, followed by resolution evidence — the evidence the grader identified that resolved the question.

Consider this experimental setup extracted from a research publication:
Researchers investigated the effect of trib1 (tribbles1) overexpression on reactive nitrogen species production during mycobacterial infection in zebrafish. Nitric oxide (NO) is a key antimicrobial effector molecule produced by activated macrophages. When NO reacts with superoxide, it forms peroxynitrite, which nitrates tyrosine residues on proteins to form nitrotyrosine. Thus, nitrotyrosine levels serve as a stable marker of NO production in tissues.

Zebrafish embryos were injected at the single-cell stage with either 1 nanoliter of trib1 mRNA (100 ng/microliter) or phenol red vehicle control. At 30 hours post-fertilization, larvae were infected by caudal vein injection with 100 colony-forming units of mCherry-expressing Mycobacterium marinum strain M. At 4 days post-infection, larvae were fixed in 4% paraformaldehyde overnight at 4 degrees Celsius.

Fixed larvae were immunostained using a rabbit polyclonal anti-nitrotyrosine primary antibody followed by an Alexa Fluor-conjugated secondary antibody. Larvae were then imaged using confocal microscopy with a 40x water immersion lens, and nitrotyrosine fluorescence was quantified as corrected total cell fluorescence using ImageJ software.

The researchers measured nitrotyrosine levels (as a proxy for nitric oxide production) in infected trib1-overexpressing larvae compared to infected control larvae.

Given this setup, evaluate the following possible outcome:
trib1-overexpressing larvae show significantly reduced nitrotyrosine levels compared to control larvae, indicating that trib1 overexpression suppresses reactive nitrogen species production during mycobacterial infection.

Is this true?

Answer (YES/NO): NO